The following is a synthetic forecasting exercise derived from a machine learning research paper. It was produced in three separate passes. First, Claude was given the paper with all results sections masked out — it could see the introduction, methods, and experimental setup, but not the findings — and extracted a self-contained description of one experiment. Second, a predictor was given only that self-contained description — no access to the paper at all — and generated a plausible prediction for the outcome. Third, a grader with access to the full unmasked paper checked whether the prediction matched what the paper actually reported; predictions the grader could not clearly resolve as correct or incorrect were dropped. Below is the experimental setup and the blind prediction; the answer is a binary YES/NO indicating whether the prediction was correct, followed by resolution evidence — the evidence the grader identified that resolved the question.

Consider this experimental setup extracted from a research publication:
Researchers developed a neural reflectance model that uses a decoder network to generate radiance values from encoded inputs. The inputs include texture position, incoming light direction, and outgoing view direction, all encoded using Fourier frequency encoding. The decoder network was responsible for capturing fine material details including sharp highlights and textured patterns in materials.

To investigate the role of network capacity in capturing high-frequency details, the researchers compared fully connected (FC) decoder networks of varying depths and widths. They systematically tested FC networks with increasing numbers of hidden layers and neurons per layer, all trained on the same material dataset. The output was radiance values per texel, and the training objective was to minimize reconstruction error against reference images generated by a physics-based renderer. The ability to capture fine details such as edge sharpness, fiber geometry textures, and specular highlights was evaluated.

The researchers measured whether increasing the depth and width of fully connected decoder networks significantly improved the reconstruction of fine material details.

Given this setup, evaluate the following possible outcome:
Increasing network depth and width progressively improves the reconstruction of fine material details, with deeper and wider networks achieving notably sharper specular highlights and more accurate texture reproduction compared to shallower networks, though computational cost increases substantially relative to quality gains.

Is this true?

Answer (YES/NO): NO